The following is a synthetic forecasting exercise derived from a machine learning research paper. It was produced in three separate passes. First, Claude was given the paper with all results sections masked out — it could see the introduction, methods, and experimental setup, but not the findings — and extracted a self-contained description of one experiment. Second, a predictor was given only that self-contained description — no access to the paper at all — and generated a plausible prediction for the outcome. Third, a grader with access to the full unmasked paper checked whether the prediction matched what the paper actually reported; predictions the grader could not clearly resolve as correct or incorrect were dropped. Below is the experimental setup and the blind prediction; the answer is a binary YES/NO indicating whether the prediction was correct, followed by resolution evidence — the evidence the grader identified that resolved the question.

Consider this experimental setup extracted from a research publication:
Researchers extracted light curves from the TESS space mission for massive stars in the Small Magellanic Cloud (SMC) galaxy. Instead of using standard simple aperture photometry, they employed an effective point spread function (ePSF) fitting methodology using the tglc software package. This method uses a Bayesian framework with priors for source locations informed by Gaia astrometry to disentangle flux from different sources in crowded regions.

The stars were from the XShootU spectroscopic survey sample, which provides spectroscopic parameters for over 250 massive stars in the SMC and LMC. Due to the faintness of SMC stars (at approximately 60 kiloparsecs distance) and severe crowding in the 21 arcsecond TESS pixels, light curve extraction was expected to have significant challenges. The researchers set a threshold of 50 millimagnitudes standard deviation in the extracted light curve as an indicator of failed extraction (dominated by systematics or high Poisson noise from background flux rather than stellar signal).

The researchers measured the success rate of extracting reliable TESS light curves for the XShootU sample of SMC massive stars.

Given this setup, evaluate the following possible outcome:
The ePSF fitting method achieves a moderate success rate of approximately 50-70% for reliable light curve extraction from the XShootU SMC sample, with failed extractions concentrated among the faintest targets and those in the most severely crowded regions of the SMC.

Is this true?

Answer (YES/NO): NO